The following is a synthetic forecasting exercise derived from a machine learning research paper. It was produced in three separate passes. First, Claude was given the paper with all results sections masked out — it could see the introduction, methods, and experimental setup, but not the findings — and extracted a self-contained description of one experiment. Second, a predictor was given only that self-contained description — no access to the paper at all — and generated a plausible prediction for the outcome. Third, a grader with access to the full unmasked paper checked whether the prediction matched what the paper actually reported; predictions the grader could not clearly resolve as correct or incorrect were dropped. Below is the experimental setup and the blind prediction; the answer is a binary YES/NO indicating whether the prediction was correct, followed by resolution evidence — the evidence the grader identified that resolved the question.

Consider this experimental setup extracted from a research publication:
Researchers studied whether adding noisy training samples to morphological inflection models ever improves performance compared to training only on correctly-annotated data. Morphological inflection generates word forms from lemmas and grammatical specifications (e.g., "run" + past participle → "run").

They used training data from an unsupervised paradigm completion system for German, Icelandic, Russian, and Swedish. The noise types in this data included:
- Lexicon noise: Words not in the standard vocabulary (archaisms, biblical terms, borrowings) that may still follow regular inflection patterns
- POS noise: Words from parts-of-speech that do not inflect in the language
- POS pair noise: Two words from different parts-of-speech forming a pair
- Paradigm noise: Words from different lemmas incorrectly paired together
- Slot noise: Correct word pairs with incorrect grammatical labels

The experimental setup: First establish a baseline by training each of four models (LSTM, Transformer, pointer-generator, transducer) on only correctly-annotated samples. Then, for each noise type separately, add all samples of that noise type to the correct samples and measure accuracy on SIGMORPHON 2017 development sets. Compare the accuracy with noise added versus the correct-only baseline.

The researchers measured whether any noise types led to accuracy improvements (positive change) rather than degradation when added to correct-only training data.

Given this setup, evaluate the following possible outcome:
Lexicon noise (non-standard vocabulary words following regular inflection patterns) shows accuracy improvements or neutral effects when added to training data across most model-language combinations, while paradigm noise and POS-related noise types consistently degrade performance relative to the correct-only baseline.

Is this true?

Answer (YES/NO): NO